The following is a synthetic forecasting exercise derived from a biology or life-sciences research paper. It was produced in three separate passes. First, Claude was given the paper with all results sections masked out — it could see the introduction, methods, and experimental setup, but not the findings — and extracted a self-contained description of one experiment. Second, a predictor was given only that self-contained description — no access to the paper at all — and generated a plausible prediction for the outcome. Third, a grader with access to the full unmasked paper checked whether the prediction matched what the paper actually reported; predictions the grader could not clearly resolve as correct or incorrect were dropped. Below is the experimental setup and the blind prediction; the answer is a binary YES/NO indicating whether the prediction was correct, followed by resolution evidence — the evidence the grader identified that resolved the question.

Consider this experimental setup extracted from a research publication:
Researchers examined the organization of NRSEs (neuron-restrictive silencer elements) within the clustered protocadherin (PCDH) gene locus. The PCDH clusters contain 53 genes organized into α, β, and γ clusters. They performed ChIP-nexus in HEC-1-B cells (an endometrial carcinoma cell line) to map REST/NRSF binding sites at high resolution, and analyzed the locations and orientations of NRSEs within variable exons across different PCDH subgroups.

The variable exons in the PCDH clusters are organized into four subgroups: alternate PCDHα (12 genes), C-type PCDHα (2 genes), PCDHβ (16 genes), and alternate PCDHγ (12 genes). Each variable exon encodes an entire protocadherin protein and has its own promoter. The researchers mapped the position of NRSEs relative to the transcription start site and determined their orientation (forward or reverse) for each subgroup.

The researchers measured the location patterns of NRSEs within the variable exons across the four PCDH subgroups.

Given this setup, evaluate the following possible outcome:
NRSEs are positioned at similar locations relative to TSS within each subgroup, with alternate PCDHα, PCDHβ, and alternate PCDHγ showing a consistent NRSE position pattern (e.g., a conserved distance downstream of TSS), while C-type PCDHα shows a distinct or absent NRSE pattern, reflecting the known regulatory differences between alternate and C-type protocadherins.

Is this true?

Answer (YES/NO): NO